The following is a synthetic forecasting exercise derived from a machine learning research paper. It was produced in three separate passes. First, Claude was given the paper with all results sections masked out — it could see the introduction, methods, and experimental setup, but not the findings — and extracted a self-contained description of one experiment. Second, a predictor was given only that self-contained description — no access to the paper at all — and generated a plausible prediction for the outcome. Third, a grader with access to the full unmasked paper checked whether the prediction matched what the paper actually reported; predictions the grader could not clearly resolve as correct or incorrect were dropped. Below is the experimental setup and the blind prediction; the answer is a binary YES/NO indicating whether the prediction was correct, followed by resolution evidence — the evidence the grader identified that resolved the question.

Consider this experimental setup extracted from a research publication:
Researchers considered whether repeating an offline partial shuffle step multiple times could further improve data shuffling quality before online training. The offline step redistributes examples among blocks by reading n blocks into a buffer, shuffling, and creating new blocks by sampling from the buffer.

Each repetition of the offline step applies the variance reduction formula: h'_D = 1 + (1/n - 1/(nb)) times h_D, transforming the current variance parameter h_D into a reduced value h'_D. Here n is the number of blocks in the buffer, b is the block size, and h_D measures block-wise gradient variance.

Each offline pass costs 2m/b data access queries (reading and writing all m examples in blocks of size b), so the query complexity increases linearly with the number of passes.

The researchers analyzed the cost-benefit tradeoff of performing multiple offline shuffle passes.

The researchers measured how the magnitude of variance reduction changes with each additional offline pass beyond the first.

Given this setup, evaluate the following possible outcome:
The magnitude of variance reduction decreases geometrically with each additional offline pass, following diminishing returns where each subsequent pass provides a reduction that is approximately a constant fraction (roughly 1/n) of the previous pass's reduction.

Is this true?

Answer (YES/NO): YES